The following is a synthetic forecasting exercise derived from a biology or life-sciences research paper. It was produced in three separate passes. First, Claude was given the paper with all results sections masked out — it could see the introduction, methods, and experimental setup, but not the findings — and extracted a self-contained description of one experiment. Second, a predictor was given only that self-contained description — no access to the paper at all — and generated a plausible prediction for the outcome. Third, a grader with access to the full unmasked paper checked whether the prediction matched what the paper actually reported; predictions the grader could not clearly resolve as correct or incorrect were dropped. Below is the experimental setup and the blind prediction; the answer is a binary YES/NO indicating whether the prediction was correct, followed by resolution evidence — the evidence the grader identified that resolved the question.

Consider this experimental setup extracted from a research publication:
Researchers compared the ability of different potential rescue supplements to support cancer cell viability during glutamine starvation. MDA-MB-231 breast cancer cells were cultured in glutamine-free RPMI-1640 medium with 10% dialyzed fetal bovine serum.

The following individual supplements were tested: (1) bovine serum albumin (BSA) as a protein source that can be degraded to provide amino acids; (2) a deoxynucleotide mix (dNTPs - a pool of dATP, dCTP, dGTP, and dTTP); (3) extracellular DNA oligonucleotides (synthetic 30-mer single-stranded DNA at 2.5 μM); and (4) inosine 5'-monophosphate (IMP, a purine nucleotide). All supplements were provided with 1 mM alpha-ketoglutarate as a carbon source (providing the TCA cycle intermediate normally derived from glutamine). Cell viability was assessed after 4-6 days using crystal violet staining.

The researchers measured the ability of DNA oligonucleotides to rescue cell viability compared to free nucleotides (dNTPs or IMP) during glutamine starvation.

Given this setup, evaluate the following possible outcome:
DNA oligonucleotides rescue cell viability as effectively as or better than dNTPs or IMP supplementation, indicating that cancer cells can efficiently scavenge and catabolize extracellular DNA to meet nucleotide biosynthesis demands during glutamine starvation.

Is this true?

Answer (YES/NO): YES